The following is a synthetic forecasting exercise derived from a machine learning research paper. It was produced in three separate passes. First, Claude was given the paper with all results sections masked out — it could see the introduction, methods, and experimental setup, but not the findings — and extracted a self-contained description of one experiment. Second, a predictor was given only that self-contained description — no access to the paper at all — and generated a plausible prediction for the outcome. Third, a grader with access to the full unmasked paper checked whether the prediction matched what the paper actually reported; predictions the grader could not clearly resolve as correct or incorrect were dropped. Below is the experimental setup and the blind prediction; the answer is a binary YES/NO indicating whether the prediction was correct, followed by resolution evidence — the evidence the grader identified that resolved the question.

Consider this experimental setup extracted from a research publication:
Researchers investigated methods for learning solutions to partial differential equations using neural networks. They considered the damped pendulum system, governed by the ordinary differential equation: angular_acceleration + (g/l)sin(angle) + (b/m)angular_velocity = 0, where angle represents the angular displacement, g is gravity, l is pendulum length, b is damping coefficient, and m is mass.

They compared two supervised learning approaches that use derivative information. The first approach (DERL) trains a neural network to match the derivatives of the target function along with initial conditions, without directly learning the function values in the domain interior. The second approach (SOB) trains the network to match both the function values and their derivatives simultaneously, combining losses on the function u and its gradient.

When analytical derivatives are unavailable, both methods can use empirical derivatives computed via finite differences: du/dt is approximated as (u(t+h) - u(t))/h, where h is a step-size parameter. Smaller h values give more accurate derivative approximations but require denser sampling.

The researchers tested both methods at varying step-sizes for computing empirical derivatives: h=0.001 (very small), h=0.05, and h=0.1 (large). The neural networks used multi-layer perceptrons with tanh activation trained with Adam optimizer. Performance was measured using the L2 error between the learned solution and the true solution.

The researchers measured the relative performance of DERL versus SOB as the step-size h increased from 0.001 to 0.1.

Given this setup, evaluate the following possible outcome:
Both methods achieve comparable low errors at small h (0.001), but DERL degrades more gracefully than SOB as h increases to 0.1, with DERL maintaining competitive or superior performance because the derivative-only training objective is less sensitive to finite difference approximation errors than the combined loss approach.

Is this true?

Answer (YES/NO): NO